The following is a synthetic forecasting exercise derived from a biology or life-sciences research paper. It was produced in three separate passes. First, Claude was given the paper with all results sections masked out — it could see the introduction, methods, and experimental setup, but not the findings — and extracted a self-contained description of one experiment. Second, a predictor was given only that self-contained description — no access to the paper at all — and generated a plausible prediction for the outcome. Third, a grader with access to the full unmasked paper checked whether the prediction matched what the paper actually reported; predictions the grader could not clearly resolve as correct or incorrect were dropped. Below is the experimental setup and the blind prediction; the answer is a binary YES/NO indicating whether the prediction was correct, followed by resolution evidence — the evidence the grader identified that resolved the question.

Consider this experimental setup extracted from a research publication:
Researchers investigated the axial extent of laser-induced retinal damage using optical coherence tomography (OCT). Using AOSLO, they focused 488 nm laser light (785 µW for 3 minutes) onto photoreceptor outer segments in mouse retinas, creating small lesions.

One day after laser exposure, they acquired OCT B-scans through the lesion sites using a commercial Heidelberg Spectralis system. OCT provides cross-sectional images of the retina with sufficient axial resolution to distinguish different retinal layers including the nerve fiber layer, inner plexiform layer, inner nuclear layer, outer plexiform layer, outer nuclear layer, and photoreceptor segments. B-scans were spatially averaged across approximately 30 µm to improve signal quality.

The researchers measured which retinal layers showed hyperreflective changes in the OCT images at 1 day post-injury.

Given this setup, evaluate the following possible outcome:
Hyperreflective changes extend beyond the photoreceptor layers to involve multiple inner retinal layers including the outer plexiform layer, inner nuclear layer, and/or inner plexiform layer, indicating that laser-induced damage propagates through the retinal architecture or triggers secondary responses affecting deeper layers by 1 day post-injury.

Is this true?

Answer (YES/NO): NO